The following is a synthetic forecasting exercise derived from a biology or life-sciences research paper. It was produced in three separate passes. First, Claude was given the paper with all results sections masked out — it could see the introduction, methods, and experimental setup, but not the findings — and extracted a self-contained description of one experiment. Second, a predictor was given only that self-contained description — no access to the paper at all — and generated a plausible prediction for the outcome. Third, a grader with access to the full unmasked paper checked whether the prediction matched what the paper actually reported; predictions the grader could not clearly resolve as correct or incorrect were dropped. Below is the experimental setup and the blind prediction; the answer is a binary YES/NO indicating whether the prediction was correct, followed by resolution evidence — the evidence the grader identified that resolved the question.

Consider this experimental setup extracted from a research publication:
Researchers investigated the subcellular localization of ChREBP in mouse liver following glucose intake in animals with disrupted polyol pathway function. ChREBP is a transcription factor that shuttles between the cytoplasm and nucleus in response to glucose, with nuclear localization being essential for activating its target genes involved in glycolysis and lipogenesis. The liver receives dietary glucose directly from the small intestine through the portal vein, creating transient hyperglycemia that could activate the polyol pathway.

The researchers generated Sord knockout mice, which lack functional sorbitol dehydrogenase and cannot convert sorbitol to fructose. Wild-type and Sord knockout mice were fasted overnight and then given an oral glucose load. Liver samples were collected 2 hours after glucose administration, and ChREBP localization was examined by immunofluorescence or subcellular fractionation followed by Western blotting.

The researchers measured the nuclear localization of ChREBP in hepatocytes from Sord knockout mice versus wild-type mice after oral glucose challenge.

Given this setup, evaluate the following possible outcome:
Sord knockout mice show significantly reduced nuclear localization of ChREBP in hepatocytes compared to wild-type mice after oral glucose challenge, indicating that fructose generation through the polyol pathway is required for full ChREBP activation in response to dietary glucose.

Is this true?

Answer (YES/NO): YES